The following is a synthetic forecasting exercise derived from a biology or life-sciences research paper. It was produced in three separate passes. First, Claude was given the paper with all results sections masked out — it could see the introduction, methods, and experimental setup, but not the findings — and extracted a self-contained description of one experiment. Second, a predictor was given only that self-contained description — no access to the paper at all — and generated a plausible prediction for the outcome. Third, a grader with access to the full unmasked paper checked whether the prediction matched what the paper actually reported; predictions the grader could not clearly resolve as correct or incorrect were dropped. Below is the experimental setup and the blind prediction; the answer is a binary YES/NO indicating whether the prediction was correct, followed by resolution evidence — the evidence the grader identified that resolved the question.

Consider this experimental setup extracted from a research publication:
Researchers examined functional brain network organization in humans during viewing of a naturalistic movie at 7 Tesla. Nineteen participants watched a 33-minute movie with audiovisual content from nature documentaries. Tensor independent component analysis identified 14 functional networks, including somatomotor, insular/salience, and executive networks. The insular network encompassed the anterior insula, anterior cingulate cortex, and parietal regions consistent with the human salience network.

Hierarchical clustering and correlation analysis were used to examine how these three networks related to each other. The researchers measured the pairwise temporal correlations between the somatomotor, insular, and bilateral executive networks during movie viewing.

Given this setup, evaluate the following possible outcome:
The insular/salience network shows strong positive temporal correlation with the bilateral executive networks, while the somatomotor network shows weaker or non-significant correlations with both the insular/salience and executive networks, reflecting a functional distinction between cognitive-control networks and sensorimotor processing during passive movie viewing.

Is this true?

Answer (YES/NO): NO